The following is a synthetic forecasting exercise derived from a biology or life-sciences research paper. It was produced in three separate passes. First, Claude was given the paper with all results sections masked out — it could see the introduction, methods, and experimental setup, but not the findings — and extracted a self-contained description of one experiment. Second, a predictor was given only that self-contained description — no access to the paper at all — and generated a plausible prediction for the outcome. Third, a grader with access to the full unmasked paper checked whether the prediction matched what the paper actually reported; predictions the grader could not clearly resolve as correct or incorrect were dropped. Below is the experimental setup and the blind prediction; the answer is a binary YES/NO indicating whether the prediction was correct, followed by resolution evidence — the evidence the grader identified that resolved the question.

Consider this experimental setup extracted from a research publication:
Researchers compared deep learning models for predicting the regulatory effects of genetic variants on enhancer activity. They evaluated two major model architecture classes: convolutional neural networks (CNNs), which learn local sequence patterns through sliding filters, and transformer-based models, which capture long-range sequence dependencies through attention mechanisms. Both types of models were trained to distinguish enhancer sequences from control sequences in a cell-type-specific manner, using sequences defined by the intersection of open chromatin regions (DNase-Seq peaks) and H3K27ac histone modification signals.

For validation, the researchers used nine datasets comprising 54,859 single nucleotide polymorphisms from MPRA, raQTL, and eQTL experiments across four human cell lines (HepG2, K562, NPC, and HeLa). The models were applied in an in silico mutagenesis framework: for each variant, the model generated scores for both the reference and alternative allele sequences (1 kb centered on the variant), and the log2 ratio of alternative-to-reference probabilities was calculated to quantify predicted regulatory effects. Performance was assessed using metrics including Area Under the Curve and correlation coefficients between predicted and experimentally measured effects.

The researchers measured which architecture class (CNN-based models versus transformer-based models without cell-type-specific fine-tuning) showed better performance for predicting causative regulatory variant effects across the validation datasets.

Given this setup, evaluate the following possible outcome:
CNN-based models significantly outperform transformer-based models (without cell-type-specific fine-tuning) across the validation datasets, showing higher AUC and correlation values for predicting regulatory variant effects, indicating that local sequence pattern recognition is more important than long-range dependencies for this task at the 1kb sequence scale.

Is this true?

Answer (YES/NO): YES